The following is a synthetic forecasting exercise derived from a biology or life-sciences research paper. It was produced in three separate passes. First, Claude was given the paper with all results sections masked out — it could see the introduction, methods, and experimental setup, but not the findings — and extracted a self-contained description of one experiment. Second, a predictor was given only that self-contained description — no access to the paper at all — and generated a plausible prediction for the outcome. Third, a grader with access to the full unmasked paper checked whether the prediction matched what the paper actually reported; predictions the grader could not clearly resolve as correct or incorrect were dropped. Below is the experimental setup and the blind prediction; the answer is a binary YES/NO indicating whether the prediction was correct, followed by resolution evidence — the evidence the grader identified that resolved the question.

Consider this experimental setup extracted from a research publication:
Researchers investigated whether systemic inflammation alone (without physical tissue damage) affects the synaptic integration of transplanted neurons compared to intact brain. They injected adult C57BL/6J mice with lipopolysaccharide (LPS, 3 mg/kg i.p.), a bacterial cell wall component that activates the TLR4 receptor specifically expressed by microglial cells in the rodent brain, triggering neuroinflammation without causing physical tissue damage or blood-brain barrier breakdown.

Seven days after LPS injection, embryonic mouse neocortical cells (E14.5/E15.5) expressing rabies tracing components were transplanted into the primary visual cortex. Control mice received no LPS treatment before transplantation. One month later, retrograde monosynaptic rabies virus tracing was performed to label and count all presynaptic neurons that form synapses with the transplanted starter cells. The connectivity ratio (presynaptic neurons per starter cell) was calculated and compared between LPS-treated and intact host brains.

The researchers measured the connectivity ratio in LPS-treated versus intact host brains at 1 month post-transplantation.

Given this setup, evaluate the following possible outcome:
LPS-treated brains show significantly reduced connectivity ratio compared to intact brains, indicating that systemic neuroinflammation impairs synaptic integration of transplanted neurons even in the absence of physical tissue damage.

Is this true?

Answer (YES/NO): NO